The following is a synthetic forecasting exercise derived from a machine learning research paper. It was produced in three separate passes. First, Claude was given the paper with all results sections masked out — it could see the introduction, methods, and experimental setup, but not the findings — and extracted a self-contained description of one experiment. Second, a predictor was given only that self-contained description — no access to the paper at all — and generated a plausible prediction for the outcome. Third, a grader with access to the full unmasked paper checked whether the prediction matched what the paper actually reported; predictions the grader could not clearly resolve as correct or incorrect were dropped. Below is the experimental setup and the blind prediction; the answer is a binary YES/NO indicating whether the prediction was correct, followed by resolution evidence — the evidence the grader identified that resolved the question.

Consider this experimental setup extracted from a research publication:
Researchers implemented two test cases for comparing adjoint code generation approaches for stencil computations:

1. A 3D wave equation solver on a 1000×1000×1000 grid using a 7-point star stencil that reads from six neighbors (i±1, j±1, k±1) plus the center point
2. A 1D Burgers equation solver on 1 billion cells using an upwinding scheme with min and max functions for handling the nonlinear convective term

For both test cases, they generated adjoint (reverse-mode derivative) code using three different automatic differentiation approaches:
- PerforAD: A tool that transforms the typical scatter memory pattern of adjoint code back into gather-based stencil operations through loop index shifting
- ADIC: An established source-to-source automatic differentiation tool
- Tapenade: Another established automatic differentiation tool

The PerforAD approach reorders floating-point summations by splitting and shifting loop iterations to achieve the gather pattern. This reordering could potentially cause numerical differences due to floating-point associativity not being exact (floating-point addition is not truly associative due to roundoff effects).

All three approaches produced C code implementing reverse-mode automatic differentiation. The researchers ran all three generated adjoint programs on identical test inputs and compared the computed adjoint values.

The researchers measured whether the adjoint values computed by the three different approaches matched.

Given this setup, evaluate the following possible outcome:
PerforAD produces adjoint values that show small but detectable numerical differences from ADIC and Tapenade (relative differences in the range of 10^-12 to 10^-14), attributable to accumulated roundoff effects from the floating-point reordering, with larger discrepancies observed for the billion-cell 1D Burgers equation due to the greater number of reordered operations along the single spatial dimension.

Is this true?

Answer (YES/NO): NO